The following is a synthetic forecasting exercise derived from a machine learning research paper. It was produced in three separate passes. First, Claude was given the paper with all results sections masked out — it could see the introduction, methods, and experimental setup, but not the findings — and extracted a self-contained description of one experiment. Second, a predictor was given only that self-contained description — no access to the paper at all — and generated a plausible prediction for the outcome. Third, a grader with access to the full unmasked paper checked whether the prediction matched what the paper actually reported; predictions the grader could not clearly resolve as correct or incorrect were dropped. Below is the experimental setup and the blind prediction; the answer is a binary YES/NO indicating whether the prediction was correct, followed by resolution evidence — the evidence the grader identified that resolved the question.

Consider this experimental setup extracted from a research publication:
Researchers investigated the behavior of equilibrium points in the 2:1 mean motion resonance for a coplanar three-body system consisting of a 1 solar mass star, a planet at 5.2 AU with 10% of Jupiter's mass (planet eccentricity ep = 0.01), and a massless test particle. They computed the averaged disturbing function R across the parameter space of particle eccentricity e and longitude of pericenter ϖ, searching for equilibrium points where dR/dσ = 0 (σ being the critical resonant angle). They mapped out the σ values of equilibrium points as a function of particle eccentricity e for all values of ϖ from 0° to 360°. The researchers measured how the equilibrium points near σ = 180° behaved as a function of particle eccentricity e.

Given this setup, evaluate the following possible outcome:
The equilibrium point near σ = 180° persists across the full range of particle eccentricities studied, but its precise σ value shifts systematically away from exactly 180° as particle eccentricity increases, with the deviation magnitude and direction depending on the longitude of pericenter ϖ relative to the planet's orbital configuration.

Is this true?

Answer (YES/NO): NO